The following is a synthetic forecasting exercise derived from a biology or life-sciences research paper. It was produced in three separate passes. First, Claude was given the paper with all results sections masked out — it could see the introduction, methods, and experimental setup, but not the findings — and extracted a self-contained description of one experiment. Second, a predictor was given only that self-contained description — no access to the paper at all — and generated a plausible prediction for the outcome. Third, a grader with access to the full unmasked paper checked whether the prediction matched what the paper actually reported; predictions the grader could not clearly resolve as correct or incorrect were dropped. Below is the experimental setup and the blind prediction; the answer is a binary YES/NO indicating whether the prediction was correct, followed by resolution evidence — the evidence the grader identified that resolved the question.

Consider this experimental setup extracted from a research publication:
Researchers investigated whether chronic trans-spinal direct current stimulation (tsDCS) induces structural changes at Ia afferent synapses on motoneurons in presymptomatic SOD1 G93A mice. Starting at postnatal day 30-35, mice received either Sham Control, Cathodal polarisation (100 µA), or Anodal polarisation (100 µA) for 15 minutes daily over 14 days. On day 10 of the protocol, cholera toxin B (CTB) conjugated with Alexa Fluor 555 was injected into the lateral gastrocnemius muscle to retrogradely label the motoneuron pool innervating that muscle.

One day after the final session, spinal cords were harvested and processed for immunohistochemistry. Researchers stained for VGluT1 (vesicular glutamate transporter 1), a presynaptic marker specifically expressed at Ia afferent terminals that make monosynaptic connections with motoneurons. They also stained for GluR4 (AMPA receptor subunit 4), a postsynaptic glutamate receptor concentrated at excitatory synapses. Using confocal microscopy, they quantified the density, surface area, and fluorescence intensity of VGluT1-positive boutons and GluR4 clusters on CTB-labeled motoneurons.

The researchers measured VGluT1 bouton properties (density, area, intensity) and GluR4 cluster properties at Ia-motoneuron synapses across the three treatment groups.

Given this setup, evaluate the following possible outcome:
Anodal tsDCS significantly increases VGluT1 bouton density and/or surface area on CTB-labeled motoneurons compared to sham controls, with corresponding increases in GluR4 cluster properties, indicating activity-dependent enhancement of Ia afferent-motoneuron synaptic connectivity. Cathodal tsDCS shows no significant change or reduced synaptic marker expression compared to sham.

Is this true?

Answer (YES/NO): NO